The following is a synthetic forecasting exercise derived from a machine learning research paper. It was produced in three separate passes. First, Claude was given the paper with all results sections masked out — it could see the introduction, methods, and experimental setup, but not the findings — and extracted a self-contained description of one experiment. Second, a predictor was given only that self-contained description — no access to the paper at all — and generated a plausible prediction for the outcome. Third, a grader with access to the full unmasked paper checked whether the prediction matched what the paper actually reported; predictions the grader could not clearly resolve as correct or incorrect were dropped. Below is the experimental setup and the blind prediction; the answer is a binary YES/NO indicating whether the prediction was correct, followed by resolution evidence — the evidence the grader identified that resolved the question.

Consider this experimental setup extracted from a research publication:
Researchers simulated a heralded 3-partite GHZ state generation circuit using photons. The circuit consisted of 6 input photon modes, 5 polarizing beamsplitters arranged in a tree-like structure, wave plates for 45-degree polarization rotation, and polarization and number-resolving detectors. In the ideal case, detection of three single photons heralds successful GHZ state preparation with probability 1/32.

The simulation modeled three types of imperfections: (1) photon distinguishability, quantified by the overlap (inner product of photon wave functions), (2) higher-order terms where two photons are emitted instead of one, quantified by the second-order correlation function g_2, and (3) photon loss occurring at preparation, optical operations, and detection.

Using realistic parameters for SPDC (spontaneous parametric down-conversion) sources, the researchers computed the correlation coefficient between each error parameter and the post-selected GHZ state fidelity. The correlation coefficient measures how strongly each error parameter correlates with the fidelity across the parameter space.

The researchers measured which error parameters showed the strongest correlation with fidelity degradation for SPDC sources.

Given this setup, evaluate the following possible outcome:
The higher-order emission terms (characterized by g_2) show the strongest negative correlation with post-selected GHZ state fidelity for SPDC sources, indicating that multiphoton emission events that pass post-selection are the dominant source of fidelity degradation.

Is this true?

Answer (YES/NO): NO